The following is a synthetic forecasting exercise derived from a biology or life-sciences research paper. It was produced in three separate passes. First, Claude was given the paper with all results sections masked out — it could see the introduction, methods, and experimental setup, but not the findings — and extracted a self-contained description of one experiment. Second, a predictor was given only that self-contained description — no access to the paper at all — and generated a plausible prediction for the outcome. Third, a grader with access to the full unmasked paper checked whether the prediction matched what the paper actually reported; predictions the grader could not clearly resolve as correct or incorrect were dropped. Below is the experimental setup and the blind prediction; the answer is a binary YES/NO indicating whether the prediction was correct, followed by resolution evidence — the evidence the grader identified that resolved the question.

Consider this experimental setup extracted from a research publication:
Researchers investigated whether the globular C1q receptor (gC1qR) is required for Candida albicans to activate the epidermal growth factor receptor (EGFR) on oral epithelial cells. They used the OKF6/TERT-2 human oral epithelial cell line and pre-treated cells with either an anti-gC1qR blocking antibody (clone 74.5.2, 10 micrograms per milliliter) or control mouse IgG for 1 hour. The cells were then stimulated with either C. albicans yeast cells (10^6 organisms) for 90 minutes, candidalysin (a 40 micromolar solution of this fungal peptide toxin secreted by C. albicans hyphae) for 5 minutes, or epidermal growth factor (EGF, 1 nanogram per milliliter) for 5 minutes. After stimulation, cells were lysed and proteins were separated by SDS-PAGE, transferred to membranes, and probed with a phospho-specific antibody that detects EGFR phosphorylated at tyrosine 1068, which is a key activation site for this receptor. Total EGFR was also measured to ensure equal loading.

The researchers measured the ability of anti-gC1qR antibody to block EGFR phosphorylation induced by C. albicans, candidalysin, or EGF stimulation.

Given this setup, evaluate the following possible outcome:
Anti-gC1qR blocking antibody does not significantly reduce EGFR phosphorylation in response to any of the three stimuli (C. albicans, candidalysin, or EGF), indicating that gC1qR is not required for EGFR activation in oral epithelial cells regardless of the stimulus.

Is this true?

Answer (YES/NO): NO